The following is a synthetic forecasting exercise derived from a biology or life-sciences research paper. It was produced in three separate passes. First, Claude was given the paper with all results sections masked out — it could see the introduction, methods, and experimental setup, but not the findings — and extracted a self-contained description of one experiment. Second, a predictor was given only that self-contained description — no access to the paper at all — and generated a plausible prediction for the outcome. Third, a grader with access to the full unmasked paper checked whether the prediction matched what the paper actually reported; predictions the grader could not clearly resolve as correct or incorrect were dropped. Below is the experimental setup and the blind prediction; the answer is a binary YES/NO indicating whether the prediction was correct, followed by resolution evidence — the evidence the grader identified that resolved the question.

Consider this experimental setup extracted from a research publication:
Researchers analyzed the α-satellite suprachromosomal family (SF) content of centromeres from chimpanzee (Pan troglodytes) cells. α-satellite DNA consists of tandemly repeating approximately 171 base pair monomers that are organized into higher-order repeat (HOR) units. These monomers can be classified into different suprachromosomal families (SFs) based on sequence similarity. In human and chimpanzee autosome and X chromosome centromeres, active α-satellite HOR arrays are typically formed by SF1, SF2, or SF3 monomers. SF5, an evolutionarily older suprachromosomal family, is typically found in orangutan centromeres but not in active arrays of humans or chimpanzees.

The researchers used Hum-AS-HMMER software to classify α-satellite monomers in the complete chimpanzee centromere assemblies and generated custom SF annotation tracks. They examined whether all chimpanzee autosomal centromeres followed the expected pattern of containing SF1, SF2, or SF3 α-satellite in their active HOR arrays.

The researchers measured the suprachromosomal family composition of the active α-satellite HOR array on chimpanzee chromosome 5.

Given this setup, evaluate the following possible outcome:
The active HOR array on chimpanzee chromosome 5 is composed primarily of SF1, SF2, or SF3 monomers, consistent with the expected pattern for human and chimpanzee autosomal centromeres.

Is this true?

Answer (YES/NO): NO